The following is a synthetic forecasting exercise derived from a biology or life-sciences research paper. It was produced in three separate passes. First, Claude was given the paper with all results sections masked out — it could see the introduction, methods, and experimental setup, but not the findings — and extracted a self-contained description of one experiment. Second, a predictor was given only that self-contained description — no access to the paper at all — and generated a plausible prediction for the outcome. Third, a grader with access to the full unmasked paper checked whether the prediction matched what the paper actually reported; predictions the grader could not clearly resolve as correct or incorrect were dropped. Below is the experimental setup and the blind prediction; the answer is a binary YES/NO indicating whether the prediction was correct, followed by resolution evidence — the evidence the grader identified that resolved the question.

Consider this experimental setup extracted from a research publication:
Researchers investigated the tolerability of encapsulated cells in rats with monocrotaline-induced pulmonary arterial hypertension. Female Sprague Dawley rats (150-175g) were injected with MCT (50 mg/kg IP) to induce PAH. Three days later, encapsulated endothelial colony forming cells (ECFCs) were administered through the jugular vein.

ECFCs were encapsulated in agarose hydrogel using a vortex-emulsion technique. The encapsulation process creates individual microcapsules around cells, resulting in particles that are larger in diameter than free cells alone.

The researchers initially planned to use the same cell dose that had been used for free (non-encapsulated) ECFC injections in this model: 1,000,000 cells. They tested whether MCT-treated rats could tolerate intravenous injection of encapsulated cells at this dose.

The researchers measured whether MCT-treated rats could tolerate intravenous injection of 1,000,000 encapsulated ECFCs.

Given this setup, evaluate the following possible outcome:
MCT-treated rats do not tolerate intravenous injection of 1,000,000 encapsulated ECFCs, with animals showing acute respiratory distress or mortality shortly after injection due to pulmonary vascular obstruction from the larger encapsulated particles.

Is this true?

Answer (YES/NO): YES